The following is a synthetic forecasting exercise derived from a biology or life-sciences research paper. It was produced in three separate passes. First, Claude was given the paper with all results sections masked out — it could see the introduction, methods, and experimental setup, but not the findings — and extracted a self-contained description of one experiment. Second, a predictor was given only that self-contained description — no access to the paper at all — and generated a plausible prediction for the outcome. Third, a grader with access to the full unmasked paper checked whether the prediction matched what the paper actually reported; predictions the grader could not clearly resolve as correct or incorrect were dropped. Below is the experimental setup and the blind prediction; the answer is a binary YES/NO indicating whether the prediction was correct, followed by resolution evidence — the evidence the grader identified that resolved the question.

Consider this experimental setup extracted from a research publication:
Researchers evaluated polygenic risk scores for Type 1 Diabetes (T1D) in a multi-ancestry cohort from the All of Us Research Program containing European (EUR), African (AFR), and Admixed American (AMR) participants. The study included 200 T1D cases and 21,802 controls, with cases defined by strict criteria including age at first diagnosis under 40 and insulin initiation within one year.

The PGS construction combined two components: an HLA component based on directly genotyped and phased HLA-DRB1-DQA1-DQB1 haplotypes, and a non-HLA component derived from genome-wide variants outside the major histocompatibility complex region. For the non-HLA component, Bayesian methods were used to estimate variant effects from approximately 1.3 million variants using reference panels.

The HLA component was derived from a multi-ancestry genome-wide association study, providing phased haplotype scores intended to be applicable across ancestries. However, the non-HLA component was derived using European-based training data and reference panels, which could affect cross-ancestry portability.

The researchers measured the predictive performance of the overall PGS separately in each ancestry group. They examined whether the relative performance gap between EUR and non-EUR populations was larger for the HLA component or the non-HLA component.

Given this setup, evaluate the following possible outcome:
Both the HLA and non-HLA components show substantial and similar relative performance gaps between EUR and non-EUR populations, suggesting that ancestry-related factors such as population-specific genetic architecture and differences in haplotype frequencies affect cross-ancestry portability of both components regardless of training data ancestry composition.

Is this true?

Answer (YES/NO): NO